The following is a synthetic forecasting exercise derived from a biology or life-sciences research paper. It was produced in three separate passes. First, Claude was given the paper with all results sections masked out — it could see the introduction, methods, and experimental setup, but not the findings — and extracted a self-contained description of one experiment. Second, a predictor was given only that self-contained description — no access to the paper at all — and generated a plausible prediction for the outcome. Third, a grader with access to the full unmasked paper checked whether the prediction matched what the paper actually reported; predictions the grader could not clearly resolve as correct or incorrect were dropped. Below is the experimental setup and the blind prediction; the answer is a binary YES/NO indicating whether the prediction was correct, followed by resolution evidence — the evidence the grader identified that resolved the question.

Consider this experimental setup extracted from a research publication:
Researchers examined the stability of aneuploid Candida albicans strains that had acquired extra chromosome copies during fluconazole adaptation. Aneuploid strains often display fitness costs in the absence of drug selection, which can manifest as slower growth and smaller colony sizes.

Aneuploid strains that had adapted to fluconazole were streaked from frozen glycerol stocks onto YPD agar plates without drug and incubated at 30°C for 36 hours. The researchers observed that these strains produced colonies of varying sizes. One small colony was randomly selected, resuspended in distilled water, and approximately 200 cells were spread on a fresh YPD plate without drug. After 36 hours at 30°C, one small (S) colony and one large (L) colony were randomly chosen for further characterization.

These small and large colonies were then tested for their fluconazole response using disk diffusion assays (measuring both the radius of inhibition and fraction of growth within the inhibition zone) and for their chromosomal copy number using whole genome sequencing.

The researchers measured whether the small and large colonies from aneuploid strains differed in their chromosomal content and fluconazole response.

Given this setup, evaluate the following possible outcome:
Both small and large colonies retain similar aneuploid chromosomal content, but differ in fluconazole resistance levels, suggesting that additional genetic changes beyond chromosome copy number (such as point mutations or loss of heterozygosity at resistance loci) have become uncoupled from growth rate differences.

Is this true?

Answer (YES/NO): NO